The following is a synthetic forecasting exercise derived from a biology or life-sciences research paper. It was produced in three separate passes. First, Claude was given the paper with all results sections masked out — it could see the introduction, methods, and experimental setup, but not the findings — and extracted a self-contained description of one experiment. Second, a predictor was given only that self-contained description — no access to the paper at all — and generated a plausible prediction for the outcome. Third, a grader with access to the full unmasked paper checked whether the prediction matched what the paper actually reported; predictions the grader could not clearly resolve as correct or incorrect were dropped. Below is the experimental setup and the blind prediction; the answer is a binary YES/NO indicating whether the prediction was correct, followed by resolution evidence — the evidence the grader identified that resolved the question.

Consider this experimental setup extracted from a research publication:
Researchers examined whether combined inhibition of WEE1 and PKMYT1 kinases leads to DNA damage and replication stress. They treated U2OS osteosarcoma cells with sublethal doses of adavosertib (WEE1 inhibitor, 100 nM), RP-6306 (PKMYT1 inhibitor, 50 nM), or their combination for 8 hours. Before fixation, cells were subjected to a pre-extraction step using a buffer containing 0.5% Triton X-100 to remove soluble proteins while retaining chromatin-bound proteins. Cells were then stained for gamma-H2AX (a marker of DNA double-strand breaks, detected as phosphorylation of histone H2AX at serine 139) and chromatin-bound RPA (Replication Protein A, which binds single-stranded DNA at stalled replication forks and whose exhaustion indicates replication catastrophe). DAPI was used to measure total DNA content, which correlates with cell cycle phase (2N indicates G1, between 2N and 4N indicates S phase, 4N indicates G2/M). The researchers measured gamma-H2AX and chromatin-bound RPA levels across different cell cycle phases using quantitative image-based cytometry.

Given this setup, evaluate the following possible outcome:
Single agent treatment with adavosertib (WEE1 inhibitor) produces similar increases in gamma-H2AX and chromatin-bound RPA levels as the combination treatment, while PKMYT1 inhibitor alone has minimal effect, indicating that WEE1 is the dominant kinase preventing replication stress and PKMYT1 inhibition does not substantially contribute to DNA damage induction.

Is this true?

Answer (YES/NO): NO